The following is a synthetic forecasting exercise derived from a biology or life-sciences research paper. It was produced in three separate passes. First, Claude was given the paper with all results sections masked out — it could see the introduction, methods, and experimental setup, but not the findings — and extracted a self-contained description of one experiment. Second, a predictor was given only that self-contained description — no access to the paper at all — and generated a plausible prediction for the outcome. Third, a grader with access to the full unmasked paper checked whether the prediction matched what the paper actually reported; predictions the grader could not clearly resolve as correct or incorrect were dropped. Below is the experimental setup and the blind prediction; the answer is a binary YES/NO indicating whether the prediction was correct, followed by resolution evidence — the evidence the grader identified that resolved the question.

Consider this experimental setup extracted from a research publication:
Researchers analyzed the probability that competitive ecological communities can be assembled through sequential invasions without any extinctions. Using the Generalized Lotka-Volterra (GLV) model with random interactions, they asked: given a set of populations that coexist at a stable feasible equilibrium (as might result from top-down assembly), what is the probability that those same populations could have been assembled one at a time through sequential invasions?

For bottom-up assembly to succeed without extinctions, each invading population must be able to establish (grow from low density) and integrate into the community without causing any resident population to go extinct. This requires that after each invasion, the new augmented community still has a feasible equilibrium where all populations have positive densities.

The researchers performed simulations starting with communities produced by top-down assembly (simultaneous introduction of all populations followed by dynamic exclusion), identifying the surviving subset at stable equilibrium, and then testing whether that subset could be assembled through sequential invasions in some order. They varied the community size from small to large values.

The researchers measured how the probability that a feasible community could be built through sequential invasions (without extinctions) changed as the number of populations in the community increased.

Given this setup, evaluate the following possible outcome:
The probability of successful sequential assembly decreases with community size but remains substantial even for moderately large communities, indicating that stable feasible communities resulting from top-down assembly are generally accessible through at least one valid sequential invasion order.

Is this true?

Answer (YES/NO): NO